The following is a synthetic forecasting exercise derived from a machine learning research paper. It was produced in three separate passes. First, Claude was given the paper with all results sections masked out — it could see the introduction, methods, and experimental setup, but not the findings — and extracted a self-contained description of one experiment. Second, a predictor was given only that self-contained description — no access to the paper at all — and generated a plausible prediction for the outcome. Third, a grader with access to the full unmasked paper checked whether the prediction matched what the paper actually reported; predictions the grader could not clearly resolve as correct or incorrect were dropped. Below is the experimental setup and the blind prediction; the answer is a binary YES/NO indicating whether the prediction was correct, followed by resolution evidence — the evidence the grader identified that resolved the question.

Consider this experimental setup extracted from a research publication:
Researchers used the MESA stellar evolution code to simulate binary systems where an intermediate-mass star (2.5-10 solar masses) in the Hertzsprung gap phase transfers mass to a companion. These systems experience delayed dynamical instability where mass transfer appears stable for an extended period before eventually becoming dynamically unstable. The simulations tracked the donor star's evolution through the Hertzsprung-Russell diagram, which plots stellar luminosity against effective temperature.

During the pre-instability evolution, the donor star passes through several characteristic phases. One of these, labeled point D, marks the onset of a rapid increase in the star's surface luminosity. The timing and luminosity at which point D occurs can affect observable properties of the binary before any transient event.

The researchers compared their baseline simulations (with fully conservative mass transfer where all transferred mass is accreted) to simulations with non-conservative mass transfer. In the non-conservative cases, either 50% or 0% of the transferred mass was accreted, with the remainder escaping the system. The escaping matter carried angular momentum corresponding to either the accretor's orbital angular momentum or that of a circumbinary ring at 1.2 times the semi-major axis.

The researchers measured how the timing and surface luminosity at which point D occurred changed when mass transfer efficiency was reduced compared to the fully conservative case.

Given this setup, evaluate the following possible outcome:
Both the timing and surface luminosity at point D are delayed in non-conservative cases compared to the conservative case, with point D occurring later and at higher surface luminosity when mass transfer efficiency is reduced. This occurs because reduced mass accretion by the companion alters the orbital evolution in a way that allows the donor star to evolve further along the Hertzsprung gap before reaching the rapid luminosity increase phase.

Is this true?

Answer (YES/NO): NO